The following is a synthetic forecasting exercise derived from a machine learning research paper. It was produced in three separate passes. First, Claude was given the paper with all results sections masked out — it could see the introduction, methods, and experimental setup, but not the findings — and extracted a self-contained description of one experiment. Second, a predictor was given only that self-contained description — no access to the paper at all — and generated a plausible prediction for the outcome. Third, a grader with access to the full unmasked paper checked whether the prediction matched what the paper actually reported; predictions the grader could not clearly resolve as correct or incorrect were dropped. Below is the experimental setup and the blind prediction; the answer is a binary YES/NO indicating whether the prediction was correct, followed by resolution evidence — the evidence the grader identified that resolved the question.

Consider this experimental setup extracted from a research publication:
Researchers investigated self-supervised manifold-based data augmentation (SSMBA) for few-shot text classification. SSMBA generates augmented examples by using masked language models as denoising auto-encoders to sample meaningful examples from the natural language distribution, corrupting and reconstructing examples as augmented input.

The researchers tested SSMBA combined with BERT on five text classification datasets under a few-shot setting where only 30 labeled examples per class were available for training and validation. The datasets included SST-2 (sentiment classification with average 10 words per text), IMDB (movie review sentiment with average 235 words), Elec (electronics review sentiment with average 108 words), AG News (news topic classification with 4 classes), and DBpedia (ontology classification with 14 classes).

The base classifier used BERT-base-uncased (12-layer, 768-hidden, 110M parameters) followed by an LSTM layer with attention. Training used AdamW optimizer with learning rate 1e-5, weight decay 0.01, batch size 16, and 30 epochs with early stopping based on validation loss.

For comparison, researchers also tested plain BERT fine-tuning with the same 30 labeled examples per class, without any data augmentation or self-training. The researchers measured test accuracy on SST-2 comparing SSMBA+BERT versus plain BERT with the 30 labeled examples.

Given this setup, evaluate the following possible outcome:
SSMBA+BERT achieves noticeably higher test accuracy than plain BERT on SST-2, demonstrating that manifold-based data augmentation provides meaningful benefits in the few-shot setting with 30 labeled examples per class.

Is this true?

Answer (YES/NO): NO